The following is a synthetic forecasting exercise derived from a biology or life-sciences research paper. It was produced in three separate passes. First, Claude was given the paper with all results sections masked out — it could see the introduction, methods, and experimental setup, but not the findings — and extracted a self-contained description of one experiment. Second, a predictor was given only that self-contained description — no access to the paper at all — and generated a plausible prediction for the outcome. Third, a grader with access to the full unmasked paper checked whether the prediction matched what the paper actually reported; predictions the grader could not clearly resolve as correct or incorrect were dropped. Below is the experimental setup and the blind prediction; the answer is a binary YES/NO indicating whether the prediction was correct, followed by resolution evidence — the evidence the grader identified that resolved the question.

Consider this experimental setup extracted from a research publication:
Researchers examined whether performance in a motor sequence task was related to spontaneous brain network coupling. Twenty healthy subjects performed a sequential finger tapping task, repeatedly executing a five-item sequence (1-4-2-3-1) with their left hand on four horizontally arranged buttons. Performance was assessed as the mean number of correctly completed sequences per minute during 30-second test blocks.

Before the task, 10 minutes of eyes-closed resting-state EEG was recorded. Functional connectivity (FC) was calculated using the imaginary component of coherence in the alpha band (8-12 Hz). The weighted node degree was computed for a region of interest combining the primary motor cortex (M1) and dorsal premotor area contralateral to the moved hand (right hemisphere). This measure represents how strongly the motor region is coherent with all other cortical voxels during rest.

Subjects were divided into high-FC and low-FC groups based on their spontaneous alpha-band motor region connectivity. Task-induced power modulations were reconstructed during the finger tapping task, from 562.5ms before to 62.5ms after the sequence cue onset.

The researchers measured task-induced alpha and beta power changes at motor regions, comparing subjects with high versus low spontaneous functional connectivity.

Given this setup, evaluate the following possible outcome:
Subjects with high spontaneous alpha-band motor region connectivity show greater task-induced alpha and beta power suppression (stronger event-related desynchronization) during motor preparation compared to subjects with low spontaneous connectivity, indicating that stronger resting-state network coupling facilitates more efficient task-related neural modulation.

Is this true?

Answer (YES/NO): NO